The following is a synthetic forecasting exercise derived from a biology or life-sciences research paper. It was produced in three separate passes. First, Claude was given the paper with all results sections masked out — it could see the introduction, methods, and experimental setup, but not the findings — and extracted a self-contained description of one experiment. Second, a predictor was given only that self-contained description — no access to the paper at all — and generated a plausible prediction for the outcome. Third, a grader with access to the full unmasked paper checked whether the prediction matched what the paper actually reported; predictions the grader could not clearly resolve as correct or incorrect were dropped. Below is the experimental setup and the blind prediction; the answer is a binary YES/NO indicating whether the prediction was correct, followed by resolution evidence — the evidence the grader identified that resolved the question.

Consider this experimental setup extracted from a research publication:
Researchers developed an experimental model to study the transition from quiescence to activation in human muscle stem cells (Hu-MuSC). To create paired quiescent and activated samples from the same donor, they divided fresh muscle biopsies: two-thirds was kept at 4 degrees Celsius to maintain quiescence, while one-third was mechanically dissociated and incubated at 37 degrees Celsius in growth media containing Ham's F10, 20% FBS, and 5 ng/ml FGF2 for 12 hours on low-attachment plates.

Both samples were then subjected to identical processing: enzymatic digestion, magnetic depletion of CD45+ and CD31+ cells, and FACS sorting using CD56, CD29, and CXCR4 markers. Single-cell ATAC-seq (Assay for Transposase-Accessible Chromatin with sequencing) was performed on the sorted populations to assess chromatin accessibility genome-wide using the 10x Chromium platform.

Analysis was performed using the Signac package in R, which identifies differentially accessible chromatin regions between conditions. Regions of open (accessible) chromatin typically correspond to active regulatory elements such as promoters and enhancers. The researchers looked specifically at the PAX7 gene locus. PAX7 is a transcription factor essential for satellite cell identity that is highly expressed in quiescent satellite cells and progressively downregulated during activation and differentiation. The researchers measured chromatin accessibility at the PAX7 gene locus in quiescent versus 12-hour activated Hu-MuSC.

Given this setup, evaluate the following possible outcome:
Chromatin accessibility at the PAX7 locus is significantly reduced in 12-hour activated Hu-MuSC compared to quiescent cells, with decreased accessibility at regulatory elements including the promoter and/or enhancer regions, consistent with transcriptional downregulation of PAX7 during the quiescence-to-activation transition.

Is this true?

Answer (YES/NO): YES